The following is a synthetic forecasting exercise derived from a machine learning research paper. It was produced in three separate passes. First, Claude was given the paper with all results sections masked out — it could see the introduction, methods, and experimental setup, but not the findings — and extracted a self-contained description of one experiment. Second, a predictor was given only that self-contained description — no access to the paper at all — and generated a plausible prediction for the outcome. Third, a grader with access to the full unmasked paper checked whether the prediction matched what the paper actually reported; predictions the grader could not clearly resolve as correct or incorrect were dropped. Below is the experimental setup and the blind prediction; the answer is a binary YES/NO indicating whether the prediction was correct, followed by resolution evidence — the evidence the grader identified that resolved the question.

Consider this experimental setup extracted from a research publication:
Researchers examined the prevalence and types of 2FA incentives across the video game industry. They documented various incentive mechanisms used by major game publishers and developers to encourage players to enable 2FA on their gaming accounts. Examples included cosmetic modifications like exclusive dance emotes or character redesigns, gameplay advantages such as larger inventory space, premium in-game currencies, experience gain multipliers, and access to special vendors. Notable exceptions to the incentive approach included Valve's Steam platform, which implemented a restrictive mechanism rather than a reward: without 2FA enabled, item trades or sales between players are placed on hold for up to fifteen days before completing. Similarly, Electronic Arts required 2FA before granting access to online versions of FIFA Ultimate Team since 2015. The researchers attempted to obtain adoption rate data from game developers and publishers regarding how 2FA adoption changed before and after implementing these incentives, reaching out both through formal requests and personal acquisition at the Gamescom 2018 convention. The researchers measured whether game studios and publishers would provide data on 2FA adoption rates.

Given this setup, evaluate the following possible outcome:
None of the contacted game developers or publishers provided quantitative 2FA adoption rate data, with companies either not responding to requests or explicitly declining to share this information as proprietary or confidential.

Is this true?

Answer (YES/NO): YES